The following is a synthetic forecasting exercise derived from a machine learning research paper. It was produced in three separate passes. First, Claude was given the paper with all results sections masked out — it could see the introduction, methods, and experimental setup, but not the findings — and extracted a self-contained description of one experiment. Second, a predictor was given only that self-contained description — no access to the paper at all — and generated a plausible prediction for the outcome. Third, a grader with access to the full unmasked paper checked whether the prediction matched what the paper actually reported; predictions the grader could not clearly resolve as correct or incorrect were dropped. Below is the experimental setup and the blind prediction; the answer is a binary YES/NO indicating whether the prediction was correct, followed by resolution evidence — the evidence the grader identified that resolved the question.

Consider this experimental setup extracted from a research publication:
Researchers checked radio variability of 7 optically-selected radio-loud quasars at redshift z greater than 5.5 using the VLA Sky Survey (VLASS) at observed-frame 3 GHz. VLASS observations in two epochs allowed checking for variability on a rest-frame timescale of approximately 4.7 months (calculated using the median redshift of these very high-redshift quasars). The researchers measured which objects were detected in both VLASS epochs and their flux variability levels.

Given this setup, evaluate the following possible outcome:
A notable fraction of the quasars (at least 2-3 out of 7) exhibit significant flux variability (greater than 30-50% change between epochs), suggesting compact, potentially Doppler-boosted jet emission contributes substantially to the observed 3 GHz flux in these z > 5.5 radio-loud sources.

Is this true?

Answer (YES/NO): NO